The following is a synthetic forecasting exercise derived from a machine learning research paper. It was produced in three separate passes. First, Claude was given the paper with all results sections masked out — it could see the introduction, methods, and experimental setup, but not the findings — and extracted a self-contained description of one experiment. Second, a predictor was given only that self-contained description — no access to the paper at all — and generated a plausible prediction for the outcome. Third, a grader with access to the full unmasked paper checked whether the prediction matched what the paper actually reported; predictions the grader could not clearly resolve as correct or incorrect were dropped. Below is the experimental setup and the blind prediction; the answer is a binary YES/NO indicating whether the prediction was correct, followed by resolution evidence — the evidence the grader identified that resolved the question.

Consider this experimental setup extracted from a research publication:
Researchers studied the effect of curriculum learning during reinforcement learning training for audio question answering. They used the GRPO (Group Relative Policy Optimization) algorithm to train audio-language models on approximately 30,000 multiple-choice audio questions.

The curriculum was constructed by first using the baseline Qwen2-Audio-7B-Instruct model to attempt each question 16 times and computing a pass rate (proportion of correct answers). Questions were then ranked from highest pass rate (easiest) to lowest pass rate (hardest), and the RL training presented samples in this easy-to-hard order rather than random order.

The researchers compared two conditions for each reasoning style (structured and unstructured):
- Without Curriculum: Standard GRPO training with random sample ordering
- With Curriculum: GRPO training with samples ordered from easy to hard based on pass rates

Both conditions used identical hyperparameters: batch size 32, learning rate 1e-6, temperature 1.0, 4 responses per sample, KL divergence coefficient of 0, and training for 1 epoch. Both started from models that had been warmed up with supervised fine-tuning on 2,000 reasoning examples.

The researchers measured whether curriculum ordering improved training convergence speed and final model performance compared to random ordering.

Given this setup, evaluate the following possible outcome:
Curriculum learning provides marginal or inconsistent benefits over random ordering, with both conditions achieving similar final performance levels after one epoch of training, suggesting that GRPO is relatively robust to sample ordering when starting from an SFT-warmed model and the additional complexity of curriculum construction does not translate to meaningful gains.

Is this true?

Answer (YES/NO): NO